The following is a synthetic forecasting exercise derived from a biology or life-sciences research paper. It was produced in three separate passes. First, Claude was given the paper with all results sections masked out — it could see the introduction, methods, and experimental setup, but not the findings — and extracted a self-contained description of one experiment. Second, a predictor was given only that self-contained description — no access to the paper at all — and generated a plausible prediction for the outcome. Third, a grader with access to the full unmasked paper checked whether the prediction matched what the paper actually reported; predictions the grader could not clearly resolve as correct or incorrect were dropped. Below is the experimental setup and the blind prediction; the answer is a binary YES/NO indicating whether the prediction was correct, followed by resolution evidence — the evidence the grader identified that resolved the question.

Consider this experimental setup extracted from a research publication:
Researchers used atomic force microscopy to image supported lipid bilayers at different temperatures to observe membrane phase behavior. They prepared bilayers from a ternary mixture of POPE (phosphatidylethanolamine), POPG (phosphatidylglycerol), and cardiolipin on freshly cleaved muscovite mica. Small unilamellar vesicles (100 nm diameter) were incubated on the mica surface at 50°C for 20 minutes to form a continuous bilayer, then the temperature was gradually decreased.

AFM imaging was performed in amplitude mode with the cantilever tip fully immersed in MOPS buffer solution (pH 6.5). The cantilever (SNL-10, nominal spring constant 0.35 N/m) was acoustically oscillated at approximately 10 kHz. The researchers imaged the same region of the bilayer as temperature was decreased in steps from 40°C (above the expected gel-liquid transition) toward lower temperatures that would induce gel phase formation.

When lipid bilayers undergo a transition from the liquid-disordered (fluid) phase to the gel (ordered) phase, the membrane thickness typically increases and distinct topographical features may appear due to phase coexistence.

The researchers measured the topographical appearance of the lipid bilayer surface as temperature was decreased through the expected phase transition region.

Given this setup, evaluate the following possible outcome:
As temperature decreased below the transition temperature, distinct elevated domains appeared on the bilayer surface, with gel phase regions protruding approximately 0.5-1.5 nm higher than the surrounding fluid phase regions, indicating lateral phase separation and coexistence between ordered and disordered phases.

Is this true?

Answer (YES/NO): YES